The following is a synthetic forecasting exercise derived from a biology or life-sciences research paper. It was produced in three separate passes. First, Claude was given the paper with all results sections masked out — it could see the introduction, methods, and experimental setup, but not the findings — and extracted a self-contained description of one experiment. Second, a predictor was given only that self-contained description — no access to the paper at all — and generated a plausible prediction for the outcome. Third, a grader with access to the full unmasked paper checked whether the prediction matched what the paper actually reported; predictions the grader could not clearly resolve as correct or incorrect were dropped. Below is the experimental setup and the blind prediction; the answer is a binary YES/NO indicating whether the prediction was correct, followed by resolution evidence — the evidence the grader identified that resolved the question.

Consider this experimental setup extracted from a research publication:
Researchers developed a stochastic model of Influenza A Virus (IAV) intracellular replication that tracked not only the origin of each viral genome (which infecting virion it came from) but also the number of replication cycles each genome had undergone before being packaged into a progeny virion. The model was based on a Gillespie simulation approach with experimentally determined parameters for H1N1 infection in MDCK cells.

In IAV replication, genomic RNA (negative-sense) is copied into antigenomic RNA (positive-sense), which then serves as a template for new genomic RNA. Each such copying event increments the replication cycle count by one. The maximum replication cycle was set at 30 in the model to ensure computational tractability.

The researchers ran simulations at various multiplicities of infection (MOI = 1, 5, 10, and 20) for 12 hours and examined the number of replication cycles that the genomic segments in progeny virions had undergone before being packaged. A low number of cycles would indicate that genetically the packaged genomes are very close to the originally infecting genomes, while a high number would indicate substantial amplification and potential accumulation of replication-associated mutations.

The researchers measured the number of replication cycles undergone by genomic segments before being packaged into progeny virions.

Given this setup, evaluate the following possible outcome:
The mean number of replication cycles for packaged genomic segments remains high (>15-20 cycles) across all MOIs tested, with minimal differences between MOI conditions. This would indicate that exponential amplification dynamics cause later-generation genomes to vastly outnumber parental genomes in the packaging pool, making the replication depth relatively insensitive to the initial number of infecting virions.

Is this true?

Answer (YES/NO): NO